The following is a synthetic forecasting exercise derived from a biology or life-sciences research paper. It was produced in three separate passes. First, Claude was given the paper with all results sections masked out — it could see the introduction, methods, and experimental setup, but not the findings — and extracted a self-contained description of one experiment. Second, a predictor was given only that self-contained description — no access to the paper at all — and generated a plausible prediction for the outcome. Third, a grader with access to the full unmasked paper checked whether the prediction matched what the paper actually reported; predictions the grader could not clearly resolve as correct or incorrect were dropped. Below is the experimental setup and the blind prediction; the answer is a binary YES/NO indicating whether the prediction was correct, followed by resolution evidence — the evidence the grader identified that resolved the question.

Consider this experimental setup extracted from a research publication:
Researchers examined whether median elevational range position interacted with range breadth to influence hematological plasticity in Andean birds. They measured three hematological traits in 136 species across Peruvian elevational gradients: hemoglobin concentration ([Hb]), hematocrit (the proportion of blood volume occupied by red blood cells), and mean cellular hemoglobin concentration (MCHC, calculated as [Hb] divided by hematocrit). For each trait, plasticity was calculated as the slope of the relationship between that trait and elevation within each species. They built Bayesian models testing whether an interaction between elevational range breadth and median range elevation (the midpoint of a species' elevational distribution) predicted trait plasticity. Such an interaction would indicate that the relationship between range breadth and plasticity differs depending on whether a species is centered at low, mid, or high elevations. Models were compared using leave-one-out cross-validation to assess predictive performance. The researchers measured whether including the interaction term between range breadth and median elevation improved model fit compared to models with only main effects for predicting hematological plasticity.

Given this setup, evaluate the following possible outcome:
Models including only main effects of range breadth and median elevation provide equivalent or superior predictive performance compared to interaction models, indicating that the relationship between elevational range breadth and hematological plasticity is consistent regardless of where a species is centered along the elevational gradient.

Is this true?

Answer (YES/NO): YES